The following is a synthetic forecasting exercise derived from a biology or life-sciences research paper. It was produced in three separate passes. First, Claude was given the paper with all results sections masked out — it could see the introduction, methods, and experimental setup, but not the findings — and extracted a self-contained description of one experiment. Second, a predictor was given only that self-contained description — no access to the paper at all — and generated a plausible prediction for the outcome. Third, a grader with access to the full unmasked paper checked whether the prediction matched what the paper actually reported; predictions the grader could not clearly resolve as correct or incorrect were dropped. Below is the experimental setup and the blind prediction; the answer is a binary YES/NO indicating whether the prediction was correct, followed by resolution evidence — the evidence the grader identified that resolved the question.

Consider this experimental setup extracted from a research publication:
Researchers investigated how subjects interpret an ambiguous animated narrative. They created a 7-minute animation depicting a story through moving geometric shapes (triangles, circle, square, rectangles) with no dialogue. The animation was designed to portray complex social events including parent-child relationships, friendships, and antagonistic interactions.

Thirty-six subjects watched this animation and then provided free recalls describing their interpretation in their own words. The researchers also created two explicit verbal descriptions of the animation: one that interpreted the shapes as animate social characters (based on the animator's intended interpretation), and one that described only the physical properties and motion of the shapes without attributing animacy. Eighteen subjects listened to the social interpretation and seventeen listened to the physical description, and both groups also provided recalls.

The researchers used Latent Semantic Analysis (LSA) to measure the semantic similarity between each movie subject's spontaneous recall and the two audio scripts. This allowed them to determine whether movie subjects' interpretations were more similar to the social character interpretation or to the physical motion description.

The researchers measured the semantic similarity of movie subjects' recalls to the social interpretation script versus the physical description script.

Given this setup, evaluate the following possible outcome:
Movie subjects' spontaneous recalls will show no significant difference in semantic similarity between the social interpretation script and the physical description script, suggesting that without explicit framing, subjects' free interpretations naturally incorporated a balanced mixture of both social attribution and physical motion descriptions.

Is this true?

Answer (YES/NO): NO